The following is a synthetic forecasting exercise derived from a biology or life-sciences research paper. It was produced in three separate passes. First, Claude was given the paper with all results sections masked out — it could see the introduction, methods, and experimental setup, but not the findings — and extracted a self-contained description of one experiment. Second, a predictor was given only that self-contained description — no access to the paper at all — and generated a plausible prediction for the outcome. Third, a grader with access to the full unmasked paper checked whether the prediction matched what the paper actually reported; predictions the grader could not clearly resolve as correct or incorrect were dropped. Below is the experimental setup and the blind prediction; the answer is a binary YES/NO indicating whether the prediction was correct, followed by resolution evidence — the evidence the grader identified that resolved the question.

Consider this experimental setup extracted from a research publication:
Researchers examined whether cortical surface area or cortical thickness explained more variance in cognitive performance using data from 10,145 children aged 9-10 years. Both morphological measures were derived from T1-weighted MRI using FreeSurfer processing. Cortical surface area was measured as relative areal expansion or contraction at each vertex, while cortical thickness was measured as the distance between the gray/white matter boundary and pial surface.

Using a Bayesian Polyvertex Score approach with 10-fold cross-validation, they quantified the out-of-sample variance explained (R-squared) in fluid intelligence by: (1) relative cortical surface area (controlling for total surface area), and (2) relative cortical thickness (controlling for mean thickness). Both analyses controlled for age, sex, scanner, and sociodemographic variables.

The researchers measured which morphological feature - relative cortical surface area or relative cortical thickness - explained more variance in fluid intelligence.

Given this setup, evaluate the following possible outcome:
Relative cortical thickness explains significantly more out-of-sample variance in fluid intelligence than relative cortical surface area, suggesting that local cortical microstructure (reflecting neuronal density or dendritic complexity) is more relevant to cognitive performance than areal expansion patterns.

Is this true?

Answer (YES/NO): YES